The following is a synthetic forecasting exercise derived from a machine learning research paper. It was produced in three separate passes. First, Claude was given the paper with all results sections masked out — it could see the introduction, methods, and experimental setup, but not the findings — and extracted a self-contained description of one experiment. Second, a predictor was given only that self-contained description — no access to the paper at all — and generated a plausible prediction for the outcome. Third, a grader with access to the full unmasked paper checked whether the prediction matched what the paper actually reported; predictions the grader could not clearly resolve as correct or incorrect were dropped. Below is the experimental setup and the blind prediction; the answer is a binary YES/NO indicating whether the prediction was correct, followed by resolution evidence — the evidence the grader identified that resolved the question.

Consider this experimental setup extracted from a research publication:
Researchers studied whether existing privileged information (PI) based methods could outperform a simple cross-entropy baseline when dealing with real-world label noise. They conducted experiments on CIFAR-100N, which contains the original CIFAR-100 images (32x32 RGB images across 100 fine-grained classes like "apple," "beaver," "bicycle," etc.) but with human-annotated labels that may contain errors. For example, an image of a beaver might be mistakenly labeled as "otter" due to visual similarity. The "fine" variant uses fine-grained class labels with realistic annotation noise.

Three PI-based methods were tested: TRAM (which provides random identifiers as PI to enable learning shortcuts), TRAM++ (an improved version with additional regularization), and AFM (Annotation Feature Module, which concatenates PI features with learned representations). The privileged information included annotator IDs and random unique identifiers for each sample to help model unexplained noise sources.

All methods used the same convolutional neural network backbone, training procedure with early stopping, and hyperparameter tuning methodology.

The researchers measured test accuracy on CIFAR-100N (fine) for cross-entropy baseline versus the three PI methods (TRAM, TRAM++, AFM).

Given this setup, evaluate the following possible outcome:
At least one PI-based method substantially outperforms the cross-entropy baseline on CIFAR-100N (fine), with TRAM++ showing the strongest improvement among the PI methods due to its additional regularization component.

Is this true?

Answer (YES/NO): NO